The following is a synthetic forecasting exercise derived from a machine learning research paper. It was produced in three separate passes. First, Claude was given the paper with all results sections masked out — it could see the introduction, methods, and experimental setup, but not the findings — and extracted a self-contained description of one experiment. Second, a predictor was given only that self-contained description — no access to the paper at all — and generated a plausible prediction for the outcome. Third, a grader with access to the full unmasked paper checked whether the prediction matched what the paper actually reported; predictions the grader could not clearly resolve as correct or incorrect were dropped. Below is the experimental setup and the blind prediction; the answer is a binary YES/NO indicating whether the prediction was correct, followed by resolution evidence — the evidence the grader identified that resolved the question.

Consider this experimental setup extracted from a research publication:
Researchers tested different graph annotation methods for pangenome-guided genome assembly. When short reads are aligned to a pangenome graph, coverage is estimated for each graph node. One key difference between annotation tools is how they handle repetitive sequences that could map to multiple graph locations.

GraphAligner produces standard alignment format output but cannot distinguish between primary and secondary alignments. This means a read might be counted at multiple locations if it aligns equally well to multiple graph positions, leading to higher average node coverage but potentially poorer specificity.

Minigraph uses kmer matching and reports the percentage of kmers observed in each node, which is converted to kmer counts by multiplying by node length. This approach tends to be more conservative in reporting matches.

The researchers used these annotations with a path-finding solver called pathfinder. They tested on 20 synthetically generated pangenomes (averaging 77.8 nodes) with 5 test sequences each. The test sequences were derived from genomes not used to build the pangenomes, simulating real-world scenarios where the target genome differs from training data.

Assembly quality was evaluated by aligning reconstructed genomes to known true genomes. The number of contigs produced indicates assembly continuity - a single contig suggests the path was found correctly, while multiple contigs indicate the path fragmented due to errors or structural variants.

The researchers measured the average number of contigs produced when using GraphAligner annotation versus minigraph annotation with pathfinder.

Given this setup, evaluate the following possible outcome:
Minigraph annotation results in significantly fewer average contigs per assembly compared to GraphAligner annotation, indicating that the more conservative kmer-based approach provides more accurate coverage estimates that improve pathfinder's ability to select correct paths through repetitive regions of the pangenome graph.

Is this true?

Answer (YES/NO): NO